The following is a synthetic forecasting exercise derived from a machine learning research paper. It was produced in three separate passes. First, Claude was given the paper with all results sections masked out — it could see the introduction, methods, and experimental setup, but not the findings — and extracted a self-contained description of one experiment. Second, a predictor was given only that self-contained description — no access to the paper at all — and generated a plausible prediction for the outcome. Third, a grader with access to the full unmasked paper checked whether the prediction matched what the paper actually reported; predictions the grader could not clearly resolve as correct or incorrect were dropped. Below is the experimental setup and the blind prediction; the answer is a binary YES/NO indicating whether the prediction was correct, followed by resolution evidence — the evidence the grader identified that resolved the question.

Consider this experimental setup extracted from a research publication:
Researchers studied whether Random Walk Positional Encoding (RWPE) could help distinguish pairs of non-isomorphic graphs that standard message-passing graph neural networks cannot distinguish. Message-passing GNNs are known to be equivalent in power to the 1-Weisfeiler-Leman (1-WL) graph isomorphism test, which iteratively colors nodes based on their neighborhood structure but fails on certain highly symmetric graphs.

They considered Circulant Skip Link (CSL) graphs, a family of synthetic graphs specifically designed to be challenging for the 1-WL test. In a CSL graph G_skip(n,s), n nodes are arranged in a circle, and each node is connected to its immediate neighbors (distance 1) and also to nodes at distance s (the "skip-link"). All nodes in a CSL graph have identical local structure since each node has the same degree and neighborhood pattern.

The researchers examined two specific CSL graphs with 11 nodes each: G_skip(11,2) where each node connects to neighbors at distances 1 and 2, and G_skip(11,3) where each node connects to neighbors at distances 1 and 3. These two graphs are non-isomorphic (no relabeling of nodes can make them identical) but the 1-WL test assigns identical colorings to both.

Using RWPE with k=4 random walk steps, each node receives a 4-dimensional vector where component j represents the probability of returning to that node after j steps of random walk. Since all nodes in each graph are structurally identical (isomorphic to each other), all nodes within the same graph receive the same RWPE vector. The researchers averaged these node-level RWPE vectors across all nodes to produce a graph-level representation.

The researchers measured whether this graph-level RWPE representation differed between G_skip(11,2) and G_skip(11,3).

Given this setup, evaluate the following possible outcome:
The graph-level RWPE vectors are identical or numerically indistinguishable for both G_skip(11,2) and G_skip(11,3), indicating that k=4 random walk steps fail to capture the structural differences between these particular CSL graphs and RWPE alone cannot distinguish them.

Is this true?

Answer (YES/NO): NO